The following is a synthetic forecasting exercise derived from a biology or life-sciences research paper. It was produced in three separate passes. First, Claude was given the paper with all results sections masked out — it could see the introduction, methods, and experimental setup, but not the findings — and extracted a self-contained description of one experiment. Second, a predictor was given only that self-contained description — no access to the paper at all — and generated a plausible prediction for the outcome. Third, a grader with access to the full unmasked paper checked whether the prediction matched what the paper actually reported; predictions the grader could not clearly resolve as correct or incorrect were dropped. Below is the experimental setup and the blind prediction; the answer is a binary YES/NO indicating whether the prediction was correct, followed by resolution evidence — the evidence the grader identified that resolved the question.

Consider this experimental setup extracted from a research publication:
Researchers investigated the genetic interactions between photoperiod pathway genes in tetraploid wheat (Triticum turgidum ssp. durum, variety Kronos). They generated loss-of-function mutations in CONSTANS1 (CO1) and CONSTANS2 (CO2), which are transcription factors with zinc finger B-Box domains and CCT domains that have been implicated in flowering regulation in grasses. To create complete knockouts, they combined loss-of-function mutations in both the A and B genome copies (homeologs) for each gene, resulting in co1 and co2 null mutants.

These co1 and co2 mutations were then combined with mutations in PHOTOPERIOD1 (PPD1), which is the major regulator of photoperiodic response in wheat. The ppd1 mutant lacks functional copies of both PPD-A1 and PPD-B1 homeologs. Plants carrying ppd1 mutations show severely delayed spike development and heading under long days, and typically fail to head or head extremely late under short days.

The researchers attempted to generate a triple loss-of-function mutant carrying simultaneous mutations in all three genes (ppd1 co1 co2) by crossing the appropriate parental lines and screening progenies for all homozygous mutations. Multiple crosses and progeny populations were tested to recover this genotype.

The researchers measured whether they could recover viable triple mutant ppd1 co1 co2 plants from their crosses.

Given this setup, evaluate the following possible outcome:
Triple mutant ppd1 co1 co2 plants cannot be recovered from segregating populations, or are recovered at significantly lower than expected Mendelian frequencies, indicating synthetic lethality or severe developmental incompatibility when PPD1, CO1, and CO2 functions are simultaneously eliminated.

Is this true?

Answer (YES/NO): YES